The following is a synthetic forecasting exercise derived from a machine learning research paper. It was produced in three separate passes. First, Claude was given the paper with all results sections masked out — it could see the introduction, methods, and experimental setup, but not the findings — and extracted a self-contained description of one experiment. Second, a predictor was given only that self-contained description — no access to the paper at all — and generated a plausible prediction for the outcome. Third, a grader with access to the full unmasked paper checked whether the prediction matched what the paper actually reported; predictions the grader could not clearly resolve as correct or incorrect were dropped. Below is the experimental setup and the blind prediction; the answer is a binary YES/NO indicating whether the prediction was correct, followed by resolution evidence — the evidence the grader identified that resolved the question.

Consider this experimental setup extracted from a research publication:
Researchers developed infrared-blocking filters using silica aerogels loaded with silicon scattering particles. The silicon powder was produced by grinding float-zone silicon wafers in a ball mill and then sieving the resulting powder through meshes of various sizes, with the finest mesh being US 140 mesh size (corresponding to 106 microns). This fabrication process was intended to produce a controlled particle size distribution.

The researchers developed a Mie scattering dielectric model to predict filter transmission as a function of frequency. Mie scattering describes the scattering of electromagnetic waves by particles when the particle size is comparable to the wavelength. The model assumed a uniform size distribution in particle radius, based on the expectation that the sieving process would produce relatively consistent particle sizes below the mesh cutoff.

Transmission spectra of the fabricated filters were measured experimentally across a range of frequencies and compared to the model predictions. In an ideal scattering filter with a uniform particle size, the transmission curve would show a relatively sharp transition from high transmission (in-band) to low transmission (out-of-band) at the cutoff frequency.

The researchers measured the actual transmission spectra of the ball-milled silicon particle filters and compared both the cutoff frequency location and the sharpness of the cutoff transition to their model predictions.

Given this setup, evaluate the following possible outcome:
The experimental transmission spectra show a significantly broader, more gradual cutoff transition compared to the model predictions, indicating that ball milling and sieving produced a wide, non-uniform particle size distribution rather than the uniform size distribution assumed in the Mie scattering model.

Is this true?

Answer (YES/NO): YES